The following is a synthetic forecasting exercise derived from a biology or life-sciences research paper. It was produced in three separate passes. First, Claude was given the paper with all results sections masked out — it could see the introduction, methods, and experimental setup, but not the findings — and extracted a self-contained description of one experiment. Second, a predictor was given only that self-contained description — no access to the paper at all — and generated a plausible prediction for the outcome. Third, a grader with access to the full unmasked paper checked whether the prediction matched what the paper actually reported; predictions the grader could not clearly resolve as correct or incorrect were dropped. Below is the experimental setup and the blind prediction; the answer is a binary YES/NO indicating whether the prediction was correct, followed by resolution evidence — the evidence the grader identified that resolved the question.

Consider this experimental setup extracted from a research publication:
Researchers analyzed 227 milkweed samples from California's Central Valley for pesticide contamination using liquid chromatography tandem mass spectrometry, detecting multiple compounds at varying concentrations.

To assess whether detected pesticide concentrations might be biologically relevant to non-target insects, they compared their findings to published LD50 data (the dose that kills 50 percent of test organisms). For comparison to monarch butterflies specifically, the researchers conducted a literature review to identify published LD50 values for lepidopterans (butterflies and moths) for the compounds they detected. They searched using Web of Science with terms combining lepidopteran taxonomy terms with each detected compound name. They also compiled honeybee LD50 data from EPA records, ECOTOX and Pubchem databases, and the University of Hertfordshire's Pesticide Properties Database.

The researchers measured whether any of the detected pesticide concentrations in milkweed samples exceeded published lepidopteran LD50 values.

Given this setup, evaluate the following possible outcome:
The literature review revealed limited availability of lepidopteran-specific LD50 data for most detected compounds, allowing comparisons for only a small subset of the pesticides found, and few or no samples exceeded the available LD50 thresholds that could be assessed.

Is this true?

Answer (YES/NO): NO